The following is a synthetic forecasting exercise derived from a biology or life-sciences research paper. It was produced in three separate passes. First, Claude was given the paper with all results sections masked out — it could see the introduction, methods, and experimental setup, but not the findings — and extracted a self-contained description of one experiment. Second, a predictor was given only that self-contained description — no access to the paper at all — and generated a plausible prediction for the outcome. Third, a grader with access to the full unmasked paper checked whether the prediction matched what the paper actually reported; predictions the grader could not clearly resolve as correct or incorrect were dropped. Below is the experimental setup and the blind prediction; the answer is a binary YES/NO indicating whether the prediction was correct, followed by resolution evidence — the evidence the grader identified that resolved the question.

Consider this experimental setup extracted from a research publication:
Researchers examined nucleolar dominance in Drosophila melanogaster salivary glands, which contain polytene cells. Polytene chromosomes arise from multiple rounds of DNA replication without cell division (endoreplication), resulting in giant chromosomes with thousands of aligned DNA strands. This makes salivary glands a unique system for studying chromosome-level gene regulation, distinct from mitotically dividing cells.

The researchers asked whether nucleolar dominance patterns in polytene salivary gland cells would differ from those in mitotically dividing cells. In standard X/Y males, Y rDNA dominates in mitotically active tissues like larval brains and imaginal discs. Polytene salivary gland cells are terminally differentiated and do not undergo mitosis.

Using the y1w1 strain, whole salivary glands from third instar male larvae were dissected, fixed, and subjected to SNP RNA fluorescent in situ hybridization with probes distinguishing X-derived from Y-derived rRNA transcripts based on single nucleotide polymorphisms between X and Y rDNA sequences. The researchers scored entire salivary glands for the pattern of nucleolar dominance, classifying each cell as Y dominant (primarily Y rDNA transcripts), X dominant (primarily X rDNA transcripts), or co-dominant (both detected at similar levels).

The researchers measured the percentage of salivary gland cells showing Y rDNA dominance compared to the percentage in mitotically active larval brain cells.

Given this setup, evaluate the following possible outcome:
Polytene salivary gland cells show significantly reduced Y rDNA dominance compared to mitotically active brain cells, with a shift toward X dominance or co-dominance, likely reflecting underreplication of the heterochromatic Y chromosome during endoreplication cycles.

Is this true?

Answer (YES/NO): NO